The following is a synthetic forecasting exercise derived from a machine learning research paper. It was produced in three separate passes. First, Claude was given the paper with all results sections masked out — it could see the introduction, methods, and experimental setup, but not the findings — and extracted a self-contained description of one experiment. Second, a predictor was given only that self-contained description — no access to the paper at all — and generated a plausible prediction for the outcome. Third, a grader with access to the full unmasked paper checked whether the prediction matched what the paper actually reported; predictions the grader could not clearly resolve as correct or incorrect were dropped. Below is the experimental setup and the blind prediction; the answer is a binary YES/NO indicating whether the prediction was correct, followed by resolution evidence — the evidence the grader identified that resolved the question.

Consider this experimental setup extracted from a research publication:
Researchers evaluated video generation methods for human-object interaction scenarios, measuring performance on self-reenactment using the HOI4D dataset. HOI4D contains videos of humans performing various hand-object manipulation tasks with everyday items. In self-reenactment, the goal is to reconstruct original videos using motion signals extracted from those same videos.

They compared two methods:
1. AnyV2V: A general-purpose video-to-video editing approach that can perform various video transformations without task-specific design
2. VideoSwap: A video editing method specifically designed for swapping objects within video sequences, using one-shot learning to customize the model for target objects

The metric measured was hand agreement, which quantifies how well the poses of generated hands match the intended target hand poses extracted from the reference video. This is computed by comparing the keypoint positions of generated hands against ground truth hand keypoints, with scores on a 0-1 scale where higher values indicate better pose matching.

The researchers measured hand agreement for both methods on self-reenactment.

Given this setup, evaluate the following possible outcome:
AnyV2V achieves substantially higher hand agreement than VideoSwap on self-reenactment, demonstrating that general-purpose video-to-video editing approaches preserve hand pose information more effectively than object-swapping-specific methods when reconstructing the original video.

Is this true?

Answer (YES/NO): NO